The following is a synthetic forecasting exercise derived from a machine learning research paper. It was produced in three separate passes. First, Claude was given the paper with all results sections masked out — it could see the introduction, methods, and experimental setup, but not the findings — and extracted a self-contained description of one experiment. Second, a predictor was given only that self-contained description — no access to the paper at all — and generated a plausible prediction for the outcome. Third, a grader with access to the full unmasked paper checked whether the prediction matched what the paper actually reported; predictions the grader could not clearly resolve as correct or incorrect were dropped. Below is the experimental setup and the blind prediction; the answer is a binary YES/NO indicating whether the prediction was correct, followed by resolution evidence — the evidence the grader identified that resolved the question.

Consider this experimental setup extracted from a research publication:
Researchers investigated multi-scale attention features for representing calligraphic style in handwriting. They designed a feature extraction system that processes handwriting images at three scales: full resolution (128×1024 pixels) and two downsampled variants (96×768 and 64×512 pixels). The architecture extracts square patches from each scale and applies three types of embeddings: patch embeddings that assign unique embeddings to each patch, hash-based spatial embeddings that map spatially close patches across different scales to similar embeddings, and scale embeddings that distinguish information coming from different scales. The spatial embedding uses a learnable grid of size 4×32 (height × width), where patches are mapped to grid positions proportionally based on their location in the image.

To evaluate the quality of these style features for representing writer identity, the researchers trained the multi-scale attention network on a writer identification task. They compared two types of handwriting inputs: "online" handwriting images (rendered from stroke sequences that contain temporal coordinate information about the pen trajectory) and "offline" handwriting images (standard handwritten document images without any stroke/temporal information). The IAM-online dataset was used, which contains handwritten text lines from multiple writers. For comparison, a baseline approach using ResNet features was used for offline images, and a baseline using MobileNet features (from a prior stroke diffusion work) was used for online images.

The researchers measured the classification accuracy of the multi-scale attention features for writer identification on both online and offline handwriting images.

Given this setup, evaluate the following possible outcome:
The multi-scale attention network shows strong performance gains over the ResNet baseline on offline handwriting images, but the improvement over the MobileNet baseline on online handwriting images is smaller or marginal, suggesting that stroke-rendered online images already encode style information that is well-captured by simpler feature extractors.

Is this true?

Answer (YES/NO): NO